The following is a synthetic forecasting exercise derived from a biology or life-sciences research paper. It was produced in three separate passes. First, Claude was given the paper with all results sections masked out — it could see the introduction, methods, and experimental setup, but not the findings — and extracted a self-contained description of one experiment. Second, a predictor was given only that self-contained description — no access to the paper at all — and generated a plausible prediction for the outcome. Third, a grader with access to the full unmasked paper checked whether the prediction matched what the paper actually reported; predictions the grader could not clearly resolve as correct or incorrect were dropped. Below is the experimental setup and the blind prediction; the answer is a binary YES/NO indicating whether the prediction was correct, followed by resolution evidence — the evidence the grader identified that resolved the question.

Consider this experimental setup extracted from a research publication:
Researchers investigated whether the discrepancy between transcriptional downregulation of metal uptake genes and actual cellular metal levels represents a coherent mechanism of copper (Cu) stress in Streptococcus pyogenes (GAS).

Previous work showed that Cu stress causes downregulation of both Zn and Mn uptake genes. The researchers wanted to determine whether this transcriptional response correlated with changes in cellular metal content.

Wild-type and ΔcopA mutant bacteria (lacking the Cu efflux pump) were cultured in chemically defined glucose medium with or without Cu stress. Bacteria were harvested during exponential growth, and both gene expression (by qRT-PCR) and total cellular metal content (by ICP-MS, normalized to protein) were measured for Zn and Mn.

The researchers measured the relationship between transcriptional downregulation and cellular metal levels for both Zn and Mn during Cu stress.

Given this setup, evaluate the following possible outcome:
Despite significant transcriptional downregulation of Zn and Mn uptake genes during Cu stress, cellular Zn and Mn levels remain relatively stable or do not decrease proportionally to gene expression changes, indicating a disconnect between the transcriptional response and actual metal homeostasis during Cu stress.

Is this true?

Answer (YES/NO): NO